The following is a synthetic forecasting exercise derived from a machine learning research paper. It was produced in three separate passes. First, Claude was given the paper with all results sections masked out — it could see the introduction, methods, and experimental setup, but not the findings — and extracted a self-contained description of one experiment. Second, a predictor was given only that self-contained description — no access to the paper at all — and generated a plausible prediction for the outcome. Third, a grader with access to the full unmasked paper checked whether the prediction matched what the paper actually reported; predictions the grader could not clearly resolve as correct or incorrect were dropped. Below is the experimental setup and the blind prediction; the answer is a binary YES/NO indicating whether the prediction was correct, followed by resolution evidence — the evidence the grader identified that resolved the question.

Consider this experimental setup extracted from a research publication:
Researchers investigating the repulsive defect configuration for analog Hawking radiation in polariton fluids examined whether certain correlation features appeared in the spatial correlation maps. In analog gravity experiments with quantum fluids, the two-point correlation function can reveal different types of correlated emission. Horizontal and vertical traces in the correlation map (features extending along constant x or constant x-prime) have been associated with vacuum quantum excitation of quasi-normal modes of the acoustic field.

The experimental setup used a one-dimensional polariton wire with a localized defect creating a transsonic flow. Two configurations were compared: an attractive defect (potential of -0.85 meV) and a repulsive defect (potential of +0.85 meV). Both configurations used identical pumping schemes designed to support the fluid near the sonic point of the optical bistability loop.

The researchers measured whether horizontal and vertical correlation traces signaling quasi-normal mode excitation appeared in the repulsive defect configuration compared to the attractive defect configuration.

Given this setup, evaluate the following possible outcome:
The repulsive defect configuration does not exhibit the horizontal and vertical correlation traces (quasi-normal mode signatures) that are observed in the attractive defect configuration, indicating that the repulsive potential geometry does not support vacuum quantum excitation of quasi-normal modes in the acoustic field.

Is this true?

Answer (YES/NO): YES